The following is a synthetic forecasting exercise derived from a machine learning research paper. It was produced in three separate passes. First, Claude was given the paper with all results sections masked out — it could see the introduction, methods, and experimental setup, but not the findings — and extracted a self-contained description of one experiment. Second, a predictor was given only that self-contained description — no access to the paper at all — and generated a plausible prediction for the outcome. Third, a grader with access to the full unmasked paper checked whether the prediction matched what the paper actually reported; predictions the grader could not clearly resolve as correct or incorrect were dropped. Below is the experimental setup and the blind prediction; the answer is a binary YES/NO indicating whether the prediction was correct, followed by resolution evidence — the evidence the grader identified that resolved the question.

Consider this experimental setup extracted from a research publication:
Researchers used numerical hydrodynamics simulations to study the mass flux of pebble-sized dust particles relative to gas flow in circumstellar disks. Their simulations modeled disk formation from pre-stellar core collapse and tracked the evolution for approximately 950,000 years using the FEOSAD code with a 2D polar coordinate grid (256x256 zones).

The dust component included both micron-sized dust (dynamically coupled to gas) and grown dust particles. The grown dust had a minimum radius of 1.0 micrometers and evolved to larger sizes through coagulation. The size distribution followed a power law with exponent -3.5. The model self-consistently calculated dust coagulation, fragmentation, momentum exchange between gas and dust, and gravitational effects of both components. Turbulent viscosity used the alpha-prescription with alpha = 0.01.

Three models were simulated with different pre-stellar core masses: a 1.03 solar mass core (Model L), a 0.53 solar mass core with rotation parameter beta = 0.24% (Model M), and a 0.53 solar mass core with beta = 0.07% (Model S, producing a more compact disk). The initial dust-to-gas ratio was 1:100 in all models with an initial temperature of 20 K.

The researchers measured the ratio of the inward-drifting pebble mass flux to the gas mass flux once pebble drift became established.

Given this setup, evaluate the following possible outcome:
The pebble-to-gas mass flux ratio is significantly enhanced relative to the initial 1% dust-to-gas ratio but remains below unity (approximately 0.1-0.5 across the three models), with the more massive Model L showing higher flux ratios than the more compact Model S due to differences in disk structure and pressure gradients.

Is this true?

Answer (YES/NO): NO